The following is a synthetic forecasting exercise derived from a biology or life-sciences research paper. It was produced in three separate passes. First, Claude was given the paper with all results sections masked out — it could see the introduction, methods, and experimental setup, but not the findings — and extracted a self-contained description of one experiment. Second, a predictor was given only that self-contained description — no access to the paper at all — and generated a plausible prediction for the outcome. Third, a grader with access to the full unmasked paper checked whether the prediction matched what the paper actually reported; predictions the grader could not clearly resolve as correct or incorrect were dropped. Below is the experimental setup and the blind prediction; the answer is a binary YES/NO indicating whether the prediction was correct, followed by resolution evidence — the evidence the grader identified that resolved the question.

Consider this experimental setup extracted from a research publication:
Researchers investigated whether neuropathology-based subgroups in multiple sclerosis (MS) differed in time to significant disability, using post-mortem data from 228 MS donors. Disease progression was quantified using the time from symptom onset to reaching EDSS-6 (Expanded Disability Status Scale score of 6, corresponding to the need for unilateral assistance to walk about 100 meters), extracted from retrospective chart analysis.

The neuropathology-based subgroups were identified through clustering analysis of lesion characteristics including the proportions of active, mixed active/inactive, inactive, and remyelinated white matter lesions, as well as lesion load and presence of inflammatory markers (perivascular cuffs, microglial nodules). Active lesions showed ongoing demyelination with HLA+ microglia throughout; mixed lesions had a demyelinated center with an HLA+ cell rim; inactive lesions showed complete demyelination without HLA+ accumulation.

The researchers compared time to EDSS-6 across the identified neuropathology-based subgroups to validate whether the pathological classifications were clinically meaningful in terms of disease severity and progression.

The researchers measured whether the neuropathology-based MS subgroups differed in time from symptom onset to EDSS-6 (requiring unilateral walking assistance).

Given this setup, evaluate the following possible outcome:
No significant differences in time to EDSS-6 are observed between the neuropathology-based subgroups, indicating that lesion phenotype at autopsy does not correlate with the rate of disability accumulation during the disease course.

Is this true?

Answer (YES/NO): NO